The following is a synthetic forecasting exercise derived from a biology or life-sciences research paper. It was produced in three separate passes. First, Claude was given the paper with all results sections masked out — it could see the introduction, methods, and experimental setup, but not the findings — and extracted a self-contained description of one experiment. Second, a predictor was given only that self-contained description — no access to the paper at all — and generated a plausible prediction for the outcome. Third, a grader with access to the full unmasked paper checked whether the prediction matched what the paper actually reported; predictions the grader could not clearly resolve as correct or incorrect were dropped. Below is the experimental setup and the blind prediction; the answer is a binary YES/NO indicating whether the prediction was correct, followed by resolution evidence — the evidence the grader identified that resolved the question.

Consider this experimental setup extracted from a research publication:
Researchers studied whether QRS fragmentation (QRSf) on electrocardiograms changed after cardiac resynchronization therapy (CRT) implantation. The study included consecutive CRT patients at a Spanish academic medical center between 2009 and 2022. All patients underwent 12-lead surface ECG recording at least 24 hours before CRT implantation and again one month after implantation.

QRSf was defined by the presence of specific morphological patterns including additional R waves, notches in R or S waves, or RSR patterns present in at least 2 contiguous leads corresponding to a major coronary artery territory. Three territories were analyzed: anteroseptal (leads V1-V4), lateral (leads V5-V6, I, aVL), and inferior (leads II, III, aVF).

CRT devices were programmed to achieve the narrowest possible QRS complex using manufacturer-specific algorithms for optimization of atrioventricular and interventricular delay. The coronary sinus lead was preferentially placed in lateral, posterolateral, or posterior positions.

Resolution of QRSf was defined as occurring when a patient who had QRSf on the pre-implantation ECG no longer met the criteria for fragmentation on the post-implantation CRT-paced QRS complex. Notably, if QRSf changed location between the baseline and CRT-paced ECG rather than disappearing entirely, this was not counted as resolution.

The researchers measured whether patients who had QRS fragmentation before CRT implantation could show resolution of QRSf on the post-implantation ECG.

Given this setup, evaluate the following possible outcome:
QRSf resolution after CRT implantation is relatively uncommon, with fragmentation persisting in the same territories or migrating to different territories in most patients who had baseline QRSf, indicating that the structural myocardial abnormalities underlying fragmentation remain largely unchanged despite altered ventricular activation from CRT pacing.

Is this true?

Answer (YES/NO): YES